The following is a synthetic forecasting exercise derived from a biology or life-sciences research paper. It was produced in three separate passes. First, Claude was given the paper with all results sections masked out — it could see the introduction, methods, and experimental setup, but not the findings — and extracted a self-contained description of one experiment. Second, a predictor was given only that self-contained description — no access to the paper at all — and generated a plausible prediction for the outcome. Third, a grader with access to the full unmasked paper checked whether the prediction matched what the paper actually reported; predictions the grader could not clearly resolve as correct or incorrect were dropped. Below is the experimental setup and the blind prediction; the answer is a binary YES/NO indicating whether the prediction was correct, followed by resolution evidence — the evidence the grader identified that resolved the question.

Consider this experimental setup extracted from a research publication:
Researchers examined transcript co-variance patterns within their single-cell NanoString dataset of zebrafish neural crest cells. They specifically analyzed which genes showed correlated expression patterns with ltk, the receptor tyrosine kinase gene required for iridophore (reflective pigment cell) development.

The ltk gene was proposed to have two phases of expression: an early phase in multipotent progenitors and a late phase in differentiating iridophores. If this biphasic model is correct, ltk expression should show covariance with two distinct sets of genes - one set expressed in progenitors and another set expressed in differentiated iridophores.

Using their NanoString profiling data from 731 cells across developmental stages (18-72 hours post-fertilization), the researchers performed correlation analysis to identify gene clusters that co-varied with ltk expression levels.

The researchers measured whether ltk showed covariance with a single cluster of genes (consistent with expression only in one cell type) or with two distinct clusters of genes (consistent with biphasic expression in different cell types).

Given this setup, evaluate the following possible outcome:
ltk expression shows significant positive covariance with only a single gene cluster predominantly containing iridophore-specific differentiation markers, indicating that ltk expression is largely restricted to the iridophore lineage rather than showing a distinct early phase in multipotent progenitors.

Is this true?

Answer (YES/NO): NO